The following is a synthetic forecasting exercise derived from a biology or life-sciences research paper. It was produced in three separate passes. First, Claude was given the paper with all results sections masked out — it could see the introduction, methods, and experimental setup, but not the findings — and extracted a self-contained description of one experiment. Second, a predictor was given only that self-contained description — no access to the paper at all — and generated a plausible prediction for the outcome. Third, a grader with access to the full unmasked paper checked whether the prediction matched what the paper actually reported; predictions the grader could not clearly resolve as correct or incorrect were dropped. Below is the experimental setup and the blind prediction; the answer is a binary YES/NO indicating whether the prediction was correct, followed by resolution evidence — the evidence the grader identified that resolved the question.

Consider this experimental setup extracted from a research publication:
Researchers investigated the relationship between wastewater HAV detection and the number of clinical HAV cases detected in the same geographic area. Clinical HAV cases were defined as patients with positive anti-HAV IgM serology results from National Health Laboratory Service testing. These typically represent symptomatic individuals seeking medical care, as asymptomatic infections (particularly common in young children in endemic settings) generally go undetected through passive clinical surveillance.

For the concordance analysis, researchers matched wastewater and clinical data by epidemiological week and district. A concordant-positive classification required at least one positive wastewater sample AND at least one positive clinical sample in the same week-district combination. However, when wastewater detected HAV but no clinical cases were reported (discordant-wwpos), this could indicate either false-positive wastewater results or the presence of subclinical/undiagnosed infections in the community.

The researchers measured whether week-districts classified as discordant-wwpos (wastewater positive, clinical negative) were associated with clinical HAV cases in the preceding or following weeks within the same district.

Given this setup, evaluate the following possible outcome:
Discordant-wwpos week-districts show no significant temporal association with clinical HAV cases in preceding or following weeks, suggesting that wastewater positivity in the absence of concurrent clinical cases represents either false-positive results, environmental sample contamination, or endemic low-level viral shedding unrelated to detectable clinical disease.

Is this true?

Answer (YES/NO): NO